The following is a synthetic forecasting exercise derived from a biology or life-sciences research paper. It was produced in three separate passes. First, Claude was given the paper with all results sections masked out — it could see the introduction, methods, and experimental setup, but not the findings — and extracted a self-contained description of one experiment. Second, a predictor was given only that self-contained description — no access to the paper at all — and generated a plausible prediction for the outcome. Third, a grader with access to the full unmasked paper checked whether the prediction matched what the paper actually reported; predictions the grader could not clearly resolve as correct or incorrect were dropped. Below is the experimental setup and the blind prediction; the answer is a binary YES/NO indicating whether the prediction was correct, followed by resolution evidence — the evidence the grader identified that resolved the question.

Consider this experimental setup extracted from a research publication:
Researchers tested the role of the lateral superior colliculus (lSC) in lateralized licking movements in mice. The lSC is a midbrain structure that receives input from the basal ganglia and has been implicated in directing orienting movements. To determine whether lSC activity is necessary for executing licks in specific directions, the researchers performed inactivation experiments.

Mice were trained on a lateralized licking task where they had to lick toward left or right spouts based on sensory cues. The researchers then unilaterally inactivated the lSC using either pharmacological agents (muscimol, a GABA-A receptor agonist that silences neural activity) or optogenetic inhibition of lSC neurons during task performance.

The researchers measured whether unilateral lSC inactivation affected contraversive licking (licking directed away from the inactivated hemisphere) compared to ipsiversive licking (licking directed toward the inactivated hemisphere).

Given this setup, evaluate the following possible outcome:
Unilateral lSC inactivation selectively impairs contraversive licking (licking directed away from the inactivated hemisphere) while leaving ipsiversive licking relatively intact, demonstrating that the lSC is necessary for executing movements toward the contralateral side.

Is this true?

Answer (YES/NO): YES